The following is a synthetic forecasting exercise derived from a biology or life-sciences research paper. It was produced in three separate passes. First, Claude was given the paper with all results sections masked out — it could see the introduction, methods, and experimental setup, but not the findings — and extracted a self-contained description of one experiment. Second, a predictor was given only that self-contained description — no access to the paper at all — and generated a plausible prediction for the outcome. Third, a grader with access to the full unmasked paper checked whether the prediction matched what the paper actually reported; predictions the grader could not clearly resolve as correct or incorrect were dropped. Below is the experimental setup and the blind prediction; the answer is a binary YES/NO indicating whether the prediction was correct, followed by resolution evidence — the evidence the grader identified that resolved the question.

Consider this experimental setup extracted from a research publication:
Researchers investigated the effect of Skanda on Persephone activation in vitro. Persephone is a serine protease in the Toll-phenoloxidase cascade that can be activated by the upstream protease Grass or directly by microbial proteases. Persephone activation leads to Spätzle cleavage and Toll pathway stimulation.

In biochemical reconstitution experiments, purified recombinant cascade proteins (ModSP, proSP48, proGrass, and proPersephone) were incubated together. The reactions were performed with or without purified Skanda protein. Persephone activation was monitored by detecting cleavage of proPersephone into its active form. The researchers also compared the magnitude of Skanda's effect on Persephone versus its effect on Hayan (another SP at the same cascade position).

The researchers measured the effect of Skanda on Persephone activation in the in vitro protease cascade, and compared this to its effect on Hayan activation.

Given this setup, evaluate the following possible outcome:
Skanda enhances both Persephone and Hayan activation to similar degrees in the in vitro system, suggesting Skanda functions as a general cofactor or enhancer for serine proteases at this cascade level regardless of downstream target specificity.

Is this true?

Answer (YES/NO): NO